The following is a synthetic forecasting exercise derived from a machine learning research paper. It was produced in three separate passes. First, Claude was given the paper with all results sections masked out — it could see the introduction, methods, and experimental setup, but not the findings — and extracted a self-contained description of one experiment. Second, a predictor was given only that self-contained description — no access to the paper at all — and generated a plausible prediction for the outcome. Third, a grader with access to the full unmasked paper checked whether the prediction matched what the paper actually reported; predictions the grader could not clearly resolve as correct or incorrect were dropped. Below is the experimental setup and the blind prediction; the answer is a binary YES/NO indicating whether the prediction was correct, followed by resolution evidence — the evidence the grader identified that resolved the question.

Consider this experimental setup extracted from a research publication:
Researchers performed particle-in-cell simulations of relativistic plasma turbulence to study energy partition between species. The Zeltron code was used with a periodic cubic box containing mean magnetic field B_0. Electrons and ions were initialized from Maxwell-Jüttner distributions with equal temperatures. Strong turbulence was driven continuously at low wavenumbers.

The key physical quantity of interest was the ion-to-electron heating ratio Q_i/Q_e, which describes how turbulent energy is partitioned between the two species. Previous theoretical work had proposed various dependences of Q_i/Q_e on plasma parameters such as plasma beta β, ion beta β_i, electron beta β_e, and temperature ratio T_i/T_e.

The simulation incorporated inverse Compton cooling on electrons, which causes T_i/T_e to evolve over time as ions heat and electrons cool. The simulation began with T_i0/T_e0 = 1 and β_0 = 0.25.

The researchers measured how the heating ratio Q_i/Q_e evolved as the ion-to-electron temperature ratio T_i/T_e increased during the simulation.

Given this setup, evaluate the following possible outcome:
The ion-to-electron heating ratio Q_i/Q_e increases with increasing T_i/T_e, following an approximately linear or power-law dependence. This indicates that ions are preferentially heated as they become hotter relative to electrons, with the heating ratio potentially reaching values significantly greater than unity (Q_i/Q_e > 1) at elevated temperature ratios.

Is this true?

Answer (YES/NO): YES